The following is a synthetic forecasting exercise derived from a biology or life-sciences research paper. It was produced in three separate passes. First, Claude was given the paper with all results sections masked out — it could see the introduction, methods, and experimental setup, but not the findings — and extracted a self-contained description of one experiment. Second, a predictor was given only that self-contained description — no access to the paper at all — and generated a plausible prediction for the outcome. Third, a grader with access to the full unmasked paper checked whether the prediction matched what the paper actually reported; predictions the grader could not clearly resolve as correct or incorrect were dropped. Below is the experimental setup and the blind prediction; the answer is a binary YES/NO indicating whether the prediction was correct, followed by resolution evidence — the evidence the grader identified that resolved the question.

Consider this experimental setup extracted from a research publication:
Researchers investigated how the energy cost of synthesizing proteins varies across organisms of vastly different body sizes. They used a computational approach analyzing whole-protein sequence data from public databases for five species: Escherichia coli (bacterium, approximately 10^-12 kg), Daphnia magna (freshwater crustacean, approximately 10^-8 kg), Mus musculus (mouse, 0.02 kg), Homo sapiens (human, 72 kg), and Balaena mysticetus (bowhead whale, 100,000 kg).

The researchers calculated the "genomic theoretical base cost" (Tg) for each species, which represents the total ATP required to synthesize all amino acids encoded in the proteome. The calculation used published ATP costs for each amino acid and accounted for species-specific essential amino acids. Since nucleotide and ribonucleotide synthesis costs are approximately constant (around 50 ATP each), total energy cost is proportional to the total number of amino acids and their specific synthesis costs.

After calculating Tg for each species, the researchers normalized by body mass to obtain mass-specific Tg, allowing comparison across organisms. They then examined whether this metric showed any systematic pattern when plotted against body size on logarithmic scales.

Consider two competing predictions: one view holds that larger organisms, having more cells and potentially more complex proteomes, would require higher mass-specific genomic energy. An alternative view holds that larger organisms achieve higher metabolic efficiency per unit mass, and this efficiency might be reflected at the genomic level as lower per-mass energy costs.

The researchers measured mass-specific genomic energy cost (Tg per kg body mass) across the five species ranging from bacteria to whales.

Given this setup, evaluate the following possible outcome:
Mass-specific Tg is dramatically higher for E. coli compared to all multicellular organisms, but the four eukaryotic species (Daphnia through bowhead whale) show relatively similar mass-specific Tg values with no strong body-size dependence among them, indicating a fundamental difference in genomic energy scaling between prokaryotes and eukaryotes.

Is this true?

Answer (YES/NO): NO